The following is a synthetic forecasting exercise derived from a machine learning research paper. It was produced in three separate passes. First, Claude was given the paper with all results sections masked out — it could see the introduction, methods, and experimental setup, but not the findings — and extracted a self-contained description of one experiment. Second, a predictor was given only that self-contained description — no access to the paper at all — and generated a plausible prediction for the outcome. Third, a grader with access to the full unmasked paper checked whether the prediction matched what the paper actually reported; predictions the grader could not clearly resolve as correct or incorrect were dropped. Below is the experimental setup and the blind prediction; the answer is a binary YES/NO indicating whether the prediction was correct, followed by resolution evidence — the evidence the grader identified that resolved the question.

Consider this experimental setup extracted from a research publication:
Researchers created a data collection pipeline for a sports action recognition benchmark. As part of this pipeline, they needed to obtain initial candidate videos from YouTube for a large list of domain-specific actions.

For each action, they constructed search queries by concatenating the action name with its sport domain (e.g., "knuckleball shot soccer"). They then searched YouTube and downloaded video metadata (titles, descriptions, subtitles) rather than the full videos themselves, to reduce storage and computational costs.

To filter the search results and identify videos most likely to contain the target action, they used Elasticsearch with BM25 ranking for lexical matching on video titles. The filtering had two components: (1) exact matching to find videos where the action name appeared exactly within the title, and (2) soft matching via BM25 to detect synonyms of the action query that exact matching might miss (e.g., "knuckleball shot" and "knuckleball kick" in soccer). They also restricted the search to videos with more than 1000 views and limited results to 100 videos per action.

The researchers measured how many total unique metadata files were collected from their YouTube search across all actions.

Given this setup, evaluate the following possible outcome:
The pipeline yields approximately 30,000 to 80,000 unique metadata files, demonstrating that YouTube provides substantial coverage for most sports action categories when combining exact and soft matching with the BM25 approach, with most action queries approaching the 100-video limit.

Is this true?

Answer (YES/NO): NO